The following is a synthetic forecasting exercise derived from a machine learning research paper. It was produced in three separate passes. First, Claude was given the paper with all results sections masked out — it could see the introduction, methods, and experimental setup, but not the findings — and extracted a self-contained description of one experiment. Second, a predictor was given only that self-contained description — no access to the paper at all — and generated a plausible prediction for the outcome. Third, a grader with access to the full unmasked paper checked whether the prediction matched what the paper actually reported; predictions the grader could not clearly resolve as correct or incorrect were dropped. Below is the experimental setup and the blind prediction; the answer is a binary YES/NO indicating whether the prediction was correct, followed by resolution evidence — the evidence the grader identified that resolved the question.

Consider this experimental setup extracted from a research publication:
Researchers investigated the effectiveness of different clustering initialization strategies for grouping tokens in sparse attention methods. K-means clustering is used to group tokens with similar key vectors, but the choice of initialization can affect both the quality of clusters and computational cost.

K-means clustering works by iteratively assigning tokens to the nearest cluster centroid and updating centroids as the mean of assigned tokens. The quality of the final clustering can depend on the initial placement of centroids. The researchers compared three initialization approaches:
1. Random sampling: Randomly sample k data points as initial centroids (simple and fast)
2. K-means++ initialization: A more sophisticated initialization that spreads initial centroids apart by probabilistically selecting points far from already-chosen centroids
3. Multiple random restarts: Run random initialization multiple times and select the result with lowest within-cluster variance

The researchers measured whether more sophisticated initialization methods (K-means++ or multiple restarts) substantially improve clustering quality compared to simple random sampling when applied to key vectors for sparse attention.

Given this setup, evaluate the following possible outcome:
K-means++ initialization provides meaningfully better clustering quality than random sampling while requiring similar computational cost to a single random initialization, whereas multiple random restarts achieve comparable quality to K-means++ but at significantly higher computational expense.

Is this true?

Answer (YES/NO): NO